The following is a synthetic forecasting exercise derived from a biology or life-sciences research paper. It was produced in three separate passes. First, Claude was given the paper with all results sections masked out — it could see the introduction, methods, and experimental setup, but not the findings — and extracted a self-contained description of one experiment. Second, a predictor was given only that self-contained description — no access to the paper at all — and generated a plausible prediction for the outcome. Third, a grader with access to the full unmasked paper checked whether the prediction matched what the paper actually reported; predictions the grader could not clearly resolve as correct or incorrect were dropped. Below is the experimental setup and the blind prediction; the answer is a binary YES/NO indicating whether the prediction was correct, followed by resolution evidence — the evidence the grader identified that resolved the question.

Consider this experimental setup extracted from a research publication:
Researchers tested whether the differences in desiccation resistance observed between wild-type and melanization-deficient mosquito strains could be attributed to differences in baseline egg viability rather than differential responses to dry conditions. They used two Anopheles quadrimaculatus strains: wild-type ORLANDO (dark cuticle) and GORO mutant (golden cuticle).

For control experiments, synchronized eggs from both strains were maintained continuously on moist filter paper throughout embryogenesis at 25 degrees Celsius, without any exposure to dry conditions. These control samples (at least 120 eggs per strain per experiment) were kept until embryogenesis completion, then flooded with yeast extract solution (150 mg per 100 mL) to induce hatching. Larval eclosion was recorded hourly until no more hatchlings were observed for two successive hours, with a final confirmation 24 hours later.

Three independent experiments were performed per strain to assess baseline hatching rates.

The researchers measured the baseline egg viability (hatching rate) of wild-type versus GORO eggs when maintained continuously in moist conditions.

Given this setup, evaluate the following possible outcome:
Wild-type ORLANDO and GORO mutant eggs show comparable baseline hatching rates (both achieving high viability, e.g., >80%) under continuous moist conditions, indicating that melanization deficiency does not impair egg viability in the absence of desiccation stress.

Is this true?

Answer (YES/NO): YES